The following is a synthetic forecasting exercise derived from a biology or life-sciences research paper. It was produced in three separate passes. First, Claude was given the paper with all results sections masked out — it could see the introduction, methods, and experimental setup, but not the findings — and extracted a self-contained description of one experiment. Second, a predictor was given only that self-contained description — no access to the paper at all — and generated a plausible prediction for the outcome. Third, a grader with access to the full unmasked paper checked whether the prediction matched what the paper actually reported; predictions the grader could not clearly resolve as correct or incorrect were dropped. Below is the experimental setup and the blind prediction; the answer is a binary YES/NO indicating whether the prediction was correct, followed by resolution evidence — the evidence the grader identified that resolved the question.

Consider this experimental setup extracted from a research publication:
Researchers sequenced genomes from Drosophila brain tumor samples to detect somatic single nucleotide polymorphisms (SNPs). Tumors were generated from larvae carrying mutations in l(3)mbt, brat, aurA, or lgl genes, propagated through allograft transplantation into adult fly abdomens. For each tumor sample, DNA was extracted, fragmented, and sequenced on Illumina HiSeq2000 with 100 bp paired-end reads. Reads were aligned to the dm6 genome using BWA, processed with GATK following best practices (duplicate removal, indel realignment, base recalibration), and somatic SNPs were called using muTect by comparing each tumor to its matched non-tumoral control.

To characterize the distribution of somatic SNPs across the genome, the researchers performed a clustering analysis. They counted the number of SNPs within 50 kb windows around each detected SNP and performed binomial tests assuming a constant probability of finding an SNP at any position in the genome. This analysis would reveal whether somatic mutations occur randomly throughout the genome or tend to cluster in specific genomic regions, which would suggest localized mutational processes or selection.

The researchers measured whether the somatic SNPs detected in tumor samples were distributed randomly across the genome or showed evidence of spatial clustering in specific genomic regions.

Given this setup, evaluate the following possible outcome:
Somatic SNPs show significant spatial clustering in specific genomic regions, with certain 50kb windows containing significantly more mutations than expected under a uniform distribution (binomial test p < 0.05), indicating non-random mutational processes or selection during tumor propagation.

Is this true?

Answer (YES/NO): YES